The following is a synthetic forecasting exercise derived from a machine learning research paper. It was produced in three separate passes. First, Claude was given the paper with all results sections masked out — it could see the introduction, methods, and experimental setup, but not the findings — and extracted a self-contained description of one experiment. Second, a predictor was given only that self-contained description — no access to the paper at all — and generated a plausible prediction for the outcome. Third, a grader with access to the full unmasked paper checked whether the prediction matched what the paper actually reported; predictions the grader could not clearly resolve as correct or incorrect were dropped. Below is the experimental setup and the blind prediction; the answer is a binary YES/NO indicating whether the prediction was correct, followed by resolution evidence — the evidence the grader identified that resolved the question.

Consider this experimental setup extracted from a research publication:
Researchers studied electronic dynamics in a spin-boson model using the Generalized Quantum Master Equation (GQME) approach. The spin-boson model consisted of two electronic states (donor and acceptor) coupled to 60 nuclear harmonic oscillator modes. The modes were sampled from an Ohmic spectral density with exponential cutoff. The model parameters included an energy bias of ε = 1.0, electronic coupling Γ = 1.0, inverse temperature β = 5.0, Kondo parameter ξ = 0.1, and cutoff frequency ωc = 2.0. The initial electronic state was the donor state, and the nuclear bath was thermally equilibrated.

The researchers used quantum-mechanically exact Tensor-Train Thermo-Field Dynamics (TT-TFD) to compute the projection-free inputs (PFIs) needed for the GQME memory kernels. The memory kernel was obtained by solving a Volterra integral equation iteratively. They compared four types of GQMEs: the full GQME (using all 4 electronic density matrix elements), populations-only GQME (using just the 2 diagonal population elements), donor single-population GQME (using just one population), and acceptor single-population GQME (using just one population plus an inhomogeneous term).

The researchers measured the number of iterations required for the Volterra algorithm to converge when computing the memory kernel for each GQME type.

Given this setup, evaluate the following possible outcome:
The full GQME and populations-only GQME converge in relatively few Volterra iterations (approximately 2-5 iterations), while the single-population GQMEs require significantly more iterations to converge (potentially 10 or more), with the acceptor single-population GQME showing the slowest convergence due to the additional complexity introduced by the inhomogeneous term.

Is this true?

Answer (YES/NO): NO